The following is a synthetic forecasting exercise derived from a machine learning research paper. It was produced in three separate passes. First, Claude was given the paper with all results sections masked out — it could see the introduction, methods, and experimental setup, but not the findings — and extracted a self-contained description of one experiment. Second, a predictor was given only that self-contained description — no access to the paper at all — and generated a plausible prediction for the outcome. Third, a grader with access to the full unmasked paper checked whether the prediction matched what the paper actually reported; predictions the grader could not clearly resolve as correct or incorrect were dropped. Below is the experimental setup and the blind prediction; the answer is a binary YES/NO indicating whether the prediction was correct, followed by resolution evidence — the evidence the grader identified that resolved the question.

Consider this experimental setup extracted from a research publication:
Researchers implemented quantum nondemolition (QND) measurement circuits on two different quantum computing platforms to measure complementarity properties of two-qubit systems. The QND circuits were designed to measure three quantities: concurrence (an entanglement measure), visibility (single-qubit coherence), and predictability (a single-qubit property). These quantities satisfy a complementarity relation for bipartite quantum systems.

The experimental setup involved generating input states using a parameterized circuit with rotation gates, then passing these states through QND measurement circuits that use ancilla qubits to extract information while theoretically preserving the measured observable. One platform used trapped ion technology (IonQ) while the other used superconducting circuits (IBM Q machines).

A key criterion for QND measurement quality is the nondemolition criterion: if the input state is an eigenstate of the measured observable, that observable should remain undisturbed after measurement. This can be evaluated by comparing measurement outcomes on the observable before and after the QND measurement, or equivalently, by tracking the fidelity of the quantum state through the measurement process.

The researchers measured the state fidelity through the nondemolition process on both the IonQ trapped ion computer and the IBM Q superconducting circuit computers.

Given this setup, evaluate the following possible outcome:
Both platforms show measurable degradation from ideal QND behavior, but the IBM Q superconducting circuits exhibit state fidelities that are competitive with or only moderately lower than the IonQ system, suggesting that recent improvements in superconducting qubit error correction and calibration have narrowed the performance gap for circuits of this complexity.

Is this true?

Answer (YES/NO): NO